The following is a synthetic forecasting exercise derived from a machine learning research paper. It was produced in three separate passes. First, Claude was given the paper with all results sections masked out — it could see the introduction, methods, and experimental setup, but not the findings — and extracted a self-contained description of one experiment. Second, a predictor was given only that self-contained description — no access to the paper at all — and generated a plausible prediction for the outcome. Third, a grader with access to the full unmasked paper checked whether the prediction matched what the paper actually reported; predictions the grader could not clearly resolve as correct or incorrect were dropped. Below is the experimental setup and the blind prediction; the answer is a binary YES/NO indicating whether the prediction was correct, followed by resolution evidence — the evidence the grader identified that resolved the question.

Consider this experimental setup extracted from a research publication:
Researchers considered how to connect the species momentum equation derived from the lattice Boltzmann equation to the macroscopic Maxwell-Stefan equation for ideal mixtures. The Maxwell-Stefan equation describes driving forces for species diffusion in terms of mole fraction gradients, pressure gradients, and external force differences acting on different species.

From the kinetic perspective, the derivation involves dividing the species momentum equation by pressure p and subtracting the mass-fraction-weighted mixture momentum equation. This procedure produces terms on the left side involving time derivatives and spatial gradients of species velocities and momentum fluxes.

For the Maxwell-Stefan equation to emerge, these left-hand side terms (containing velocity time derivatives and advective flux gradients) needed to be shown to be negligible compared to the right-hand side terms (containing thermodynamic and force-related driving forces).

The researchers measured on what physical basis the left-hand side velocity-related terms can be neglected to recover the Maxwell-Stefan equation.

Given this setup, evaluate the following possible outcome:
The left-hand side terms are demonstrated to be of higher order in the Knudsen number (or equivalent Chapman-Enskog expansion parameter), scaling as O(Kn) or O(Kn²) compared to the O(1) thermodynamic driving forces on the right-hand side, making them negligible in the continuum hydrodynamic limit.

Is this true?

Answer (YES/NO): NO